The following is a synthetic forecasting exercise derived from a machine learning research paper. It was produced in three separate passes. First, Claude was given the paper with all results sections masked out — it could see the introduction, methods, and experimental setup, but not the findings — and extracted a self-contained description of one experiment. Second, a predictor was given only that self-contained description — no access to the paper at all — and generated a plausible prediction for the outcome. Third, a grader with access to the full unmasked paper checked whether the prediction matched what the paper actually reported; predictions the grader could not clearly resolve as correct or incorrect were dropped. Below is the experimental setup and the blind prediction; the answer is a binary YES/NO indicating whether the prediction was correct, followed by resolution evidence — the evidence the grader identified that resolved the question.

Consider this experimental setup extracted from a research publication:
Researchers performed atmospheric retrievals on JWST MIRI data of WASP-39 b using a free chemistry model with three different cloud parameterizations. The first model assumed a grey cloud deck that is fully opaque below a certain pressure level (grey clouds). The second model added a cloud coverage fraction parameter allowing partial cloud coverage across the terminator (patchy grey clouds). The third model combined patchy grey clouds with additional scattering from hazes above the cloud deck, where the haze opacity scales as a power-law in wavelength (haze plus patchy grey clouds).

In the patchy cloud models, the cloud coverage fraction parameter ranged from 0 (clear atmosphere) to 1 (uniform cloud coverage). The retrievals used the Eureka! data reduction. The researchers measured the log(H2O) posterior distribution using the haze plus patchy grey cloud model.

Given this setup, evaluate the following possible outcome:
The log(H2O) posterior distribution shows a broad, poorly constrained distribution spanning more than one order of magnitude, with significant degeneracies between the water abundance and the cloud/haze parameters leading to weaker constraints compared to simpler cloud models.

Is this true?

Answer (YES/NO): YES